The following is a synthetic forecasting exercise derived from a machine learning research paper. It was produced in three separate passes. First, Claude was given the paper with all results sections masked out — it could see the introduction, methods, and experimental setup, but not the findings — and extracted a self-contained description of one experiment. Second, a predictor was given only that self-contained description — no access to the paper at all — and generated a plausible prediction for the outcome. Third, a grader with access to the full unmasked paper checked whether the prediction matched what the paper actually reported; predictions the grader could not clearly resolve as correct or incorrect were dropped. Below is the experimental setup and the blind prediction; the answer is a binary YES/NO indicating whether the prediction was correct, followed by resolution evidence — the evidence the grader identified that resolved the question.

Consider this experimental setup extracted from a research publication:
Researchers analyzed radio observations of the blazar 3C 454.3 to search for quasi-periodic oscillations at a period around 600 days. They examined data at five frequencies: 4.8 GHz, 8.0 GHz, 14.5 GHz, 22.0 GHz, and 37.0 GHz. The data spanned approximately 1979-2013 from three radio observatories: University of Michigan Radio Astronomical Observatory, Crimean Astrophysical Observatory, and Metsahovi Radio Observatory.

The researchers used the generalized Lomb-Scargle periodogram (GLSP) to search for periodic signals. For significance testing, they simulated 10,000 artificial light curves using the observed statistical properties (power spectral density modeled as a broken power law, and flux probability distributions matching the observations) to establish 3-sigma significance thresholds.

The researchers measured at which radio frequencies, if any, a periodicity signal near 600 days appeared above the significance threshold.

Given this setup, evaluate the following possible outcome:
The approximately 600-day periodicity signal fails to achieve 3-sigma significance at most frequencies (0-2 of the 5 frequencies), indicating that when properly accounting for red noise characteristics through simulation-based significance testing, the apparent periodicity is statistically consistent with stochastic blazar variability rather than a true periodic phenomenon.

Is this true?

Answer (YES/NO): NO